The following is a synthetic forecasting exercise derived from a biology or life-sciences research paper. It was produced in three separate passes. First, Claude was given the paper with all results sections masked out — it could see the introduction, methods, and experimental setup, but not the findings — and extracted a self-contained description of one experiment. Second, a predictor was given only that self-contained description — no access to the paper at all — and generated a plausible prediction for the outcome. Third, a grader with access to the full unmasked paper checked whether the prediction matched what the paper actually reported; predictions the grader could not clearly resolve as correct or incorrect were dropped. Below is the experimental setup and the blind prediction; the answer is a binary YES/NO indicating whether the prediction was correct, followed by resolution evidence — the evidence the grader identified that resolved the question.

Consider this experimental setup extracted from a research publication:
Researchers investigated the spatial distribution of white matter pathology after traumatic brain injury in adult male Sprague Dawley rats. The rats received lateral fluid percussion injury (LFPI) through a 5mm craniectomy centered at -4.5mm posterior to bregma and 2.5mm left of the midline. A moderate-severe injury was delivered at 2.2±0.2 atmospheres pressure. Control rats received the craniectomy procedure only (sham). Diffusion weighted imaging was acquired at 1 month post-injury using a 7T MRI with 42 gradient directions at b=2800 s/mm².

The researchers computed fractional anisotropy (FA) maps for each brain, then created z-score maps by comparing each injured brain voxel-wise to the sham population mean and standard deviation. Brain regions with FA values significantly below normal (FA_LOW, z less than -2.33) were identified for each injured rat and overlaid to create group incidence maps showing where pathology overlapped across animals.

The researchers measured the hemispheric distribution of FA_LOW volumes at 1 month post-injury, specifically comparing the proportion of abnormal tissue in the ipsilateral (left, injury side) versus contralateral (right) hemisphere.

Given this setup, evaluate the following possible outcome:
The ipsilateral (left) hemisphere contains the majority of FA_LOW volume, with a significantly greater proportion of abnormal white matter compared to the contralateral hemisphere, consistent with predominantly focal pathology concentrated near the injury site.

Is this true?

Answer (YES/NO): YES